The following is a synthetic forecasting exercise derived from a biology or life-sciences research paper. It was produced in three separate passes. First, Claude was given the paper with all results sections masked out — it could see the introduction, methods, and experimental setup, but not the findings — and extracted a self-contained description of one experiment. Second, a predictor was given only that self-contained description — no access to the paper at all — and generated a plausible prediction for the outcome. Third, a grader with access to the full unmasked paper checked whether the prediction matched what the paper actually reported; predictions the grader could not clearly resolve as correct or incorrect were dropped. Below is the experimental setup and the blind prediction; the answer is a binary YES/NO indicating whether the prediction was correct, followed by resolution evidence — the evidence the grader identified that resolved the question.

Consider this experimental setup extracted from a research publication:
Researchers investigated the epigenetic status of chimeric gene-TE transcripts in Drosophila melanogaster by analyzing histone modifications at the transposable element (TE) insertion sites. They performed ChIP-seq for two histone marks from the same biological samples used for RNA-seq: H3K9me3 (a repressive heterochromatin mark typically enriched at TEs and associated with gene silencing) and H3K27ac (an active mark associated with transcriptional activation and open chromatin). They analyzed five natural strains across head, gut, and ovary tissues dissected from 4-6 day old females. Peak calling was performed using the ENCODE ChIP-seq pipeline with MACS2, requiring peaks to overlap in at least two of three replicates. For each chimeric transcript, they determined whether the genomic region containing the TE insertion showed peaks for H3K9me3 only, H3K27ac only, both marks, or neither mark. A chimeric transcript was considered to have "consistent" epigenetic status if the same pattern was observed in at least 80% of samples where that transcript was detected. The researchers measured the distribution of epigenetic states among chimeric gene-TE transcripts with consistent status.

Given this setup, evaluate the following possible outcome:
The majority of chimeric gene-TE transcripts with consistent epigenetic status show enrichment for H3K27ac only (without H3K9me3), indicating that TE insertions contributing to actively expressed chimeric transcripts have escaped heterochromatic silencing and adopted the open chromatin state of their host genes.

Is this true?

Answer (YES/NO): NO